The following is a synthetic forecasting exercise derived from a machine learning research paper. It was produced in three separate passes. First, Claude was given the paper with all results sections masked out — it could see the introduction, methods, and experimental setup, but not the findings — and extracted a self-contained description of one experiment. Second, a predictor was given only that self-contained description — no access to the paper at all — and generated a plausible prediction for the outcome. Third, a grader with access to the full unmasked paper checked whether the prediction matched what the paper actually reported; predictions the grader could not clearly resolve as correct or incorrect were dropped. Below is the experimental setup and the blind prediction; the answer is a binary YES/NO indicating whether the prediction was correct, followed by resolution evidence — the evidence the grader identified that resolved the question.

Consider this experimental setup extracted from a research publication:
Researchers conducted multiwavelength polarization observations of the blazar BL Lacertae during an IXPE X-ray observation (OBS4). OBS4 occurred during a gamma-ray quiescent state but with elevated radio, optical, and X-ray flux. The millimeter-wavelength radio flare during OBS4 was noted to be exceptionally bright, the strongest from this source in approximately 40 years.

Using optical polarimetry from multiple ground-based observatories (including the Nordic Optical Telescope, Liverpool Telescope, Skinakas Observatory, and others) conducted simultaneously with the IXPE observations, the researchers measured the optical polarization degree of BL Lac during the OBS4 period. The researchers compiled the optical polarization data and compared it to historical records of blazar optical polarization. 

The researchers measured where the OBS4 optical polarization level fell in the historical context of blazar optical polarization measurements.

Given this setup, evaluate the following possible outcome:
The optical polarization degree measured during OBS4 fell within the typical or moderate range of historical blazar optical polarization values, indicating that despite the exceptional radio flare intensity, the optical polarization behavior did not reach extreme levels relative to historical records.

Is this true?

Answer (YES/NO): NO